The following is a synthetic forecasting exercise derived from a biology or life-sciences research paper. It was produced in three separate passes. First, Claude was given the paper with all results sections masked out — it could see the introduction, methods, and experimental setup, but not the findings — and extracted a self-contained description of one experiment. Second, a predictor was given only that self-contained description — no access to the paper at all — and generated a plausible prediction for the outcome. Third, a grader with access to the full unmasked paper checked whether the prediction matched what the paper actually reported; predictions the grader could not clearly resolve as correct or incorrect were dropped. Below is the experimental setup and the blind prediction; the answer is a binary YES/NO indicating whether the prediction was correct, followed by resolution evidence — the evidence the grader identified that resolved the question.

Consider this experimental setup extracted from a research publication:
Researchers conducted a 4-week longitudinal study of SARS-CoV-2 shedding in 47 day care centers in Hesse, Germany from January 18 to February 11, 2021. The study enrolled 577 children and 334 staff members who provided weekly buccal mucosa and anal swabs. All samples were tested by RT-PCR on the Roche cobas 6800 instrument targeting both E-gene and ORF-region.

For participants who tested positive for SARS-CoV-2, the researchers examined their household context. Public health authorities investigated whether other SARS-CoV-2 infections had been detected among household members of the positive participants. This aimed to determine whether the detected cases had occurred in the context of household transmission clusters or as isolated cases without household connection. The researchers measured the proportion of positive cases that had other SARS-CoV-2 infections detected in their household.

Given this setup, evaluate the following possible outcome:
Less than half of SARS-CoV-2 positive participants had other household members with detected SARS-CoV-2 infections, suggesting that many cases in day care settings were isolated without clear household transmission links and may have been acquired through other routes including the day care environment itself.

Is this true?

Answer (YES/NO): NO